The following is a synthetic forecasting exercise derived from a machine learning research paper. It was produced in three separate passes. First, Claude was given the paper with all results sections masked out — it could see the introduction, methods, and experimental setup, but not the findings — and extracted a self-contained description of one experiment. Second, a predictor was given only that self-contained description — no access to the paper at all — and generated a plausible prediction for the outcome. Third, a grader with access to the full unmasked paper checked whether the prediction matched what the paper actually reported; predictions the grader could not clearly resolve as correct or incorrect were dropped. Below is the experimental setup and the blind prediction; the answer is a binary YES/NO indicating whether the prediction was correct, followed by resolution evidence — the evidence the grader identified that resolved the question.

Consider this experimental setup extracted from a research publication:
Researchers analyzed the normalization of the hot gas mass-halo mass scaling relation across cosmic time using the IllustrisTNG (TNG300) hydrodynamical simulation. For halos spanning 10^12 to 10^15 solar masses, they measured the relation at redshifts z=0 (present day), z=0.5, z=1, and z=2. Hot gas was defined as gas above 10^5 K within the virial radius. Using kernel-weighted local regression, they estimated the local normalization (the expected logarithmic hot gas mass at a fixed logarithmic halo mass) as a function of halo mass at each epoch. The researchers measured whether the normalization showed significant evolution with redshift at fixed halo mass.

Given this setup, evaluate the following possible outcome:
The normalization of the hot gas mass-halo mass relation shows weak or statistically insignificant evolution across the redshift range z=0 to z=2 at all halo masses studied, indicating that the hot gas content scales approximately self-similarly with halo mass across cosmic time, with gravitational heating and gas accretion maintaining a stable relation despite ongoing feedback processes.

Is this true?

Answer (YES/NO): NO